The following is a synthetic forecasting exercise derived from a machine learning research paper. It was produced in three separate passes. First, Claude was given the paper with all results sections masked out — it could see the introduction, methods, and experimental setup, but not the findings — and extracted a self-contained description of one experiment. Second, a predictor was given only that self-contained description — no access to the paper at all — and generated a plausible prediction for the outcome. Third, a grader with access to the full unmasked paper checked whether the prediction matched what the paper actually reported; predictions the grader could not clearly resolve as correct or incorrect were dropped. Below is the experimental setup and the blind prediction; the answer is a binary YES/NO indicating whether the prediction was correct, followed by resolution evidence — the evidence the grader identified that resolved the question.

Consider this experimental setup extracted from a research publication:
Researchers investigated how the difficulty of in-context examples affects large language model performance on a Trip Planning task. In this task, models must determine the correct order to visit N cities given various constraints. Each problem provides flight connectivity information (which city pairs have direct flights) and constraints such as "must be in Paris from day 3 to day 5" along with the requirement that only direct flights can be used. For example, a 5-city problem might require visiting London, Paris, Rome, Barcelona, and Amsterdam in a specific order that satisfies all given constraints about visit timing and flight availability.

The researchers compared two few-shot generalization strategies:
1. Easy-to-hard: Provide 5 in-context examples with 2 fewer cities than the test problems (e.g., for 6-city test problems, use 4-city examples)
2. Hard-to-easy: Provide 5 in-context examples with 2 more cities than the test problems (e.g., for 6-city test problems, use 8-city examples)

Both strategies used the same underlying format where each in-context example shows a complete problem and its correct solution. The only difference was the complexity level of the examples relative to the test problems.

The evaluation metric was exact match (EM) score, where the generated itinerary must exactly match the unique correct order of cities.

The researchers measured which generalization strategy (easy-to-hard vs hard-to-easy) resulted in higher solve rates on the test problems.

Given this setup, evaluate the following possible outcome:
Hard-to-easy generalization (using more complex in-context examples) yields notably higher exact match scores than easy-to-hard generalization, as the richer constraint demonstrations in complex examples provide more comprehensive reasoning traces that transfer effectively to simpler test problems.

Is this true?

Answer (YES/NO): NO